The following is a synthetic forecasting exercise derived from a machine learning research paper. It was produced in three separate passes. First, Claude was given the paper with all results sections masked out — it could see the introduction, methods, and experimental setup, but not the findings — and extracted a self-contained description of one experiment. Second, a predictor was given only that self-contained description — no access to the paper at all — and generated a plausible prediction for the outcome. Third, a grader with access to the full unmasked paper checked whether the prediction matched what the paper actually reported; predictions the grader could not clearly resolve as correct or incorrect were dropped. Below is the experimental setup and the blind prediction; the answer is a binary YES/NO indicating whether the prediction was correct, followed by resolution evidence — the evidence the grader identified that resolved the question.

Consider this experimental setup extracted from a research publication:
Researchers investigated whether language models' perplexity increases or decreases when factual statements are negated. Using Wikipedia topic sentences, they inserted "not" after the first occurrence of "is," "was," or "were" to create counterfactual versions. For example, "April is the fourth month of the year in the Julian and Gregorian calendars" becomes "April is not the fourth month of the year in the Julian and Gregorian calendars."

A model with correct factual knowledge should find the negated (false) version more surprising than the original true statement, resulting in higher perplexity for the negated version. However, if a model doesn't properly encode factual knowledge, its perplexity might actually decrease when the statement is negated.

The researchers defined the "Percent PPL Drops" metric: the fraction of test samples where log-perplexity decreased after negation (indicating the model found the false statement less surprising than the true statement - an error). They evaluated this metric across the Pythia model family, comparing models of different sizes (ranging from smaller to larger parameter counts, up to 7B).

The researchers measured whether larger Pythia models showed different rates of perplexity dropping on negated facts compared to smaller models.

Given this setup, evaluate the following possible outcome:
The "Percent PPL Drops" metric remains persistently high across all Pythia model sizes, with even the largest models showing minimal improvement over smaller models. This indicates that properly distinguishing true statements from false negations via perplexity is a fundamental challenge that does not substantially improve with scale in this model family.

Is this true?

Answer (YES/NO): NO